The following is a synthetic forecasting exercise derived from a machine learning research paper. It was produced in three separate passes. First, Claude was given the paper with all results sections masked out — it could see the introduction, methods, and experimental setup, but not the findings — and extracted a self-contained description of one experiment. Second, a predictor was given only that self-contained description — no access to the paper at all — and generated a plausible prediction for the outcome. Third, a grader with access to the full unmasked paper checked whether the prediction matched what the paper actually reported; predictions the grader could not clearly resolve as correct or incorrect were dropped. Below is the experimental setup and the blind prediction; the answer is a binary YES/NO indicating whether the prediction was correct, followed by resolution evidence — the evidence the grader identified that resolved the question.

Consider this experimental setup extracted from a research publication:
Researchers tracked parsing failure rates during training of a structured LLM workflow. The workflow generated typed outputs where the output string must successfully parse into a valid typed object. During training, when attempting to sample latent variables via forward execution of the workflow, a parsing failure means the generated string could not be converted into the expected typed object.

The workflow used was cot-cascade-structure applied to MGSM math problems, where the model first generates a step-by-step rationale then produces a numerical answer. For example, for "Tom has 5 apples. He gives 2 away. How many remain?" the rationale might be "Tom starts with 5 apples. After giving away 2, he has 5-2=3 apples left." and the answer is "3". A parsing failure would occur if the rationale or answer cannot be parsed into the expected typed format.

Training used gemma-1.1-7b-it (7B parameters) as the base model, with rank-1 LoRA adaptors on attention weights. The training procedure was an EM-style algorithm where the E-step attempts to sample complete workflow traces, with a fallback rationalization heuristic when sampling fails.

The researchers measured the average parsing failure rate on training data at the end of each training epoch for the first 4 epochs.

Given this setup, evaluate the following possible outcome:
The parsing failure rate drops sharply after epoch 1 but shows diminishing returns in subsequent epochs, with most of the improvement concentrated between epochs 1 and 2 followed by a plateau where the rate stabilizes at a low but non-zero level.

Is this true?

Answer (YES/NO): YES